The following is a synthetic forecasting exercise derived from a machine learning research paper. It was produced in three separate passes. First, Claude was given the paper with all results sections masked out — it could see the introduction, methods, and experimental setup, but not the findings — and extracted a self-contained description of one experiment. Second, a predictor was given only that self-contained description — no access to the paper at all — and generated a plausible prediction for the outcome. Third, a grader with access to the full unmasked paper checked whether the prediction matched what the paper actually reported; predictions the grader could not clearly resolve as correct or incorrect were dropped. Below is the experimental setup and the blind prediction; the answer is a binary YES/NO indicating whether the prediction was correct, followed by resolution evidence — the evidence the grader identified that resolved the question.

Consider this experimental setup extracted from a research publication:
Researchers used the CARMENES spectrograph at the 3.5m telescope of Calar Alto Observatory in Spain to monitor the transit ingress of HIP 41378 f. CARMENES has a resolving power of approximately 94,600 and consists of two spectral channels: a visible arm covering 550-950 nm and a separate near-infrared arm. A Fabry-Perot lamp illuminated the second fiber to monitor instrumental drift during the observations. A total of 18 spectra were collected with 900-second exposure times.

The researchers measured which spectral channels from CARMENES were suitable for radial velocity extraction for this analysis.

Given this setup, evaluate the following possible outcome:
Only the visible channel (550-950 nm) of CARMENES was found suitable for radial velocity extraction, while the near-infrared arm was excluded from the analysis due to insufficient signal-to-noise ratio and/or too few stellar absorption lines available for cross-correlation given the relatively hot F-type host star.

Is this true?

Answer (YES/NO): NO